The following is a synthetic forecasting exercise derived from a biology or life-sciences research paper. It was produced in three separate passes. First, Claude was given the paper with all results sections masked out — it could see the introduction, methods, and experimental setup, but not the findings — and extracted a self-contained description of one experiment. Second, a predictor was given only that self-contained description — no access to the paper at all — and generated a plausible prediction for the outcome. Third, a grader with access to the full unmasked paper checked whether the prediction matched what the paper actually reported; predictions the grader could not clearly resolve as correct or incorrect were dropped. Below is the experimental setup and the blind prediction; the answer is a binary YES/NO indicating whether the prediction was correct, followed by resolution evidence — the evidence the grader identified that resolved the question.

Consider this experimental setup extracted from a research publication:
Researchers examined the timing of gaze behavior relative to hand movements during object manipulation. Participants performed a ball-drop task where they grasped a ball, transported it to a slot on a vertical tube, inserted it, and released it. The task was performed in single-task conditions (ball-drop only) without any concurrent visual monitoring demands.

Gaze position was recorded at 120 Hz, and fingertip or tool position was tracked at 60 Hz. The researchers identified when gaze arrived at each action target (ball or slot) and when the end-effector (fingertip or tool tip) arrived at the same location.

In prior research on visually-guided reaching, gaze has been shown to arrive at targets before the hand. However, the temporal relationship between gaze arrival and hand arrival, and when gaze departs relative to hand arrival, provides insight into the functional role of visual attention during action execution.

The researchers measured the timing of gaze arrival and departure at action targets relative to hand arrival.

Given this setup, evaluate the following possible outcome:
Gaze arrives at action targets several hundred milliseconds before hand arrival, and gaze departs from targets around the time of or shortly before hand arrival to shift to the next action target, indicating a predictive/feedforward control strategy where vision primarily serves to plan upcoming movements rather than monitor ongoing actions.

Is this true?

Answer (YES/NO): NO